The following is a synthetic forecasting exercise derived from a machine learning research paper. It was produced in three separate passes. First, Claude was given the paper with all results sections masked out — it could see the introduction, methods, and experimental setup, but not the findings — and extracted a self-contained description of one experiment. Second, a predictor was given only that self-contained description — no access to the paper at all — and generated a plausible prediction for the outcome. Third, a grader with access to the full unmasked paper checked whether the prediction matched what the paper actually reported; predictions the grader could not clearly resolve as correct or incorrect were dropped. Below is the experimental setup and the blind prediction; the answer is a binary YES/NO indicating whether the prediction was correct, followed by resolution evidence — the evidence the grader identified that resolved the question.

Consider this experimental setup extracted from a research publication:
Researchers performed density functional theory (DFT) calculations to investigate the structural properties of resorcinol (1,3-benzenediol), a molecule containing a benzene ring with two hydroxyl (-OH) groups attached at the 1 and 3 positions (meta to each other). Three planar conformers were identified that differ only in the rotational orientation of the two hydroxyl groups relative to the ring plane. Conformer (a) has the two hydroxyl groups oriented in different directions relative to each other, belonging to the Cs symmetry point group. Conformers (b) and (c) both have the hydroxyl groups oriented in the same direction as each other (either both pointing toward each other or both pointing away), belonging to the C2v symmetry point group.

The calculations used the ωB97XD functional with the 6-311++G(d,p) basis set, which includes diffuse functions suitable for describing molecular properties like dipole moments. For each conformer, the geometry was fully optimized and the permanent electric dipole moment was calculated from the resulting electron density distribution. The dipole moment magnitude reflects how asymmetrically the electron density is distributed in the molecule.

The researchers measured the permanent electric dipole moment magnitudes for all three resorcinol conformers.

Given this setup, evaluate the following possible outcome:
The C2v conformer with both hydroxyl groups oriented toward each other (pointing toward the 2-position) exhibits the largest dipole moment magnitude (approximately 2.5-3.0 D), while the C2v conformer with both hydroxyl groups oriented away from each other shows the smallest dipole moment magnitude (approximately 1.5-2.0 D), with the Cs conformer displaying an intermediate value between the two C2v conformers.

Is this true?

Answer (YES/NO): NO